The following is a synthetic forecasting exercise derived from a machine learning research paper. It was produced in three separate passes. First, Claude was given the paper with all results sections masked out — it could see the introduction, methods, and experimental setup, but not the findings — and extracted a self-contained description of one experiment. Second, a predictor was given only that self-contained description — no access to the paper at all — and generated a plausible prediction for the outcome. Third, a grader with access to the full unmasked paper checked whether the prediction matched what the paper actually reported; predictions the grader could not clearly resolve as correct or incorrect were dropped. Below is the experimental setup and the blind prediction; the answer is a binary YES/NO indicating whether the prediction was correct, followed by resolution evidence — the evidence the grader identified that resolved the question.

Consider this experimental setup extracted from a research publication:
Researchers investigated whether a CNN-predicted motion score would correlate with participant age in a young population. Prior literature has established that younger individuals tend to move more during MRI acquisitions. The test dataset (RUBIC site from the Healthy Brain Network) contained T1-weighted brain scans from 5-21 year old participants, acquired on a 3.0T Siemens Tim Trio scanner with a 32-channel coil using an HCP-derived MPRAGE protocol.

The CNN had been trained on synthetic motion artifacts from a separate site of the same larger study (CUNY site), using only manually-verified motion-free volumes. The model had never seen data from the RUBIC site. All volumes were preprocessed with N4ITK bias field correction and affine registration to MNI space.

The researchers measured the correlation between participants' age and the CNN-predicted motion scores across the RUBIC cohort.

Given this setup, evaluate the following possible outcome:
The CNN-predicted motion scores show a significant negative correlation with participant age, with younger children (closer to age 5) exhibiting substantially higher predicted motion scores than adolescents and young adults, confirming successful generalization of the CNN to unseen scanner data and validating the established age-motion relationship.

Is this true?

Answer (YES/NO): YES